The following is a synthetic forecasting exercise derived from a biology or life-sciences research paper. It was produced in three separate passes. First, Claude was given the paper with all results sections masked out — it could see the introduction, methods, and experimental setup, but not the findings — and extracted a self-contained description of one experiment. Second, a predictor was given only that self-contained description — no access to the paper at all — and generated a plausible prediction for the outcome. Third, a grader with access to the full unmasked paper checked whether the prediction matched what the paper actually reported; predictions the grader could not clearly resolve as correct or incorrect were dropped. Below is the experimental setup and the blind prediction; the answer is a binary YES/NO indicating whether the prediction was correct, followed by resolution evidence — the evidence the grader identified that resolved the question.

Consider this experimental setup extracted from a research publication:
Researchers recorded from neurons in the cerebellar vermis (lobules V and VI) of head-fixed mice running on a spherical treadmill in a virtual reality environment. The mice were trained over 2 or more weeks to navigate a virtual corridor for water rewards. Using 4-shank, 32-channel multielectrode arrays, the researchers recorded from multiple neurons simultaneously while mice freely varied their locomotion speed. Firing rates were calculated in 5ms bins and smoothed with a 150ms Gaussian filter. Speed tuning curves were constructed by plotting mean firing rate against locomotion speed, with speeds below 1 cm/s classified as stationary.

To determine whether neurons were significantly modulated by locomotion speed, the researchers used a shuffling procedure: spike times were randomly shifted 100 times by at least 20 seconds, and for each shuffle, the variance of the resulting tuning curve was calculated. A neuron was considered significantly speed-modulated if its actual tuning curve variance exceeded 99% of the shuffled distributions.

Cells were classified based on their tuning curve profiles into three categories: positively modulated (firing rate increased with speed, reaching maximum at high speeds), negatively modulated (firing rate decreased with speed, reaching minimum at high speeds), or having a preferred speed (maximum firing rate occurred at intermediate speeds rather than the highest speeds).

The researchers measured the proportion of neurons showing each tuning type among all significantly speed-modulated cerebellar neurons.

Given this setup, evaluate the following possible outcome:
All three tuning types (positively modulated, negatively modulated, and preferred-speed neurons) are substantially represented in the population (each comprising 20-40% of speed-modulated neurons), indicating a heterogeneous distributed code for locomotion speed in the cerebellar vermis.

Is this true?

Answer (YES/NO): YES